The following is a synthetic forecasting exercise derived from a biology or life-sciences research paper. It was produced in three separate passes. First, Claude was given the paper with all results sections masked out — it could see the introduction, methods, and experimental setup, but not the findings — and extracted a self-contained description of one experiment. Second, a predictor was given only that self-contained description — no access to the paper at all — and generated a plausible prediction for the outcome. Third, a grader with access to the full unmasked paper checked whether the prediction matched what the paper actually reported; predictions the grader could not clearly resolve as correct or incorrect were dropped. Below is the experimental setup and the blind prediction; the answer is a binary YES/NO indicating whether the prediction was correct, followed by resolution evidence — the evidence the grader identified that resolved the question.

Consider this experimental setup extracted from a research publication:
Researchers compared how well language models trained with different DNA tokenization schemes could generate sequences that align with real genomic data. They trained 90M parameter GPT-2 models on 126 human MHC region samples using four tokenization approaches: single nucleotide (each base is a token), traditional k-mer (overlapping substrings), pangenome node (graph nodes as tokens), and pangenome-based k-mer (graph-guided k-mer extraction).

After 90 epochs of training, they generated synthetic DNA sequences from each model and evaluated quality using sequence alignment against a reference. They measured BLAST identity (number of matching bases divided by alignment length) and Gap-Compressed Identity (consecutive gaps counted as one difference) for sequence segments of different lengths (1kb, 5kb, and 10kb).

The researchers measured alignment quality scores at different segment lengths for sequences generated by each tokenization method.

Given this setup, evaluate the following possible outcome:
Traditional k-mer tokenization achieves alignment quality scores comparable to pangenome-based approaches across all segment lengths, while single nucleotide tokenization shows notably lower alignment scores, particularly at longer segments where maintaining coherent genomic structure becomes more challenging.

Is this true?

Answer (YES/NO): NO